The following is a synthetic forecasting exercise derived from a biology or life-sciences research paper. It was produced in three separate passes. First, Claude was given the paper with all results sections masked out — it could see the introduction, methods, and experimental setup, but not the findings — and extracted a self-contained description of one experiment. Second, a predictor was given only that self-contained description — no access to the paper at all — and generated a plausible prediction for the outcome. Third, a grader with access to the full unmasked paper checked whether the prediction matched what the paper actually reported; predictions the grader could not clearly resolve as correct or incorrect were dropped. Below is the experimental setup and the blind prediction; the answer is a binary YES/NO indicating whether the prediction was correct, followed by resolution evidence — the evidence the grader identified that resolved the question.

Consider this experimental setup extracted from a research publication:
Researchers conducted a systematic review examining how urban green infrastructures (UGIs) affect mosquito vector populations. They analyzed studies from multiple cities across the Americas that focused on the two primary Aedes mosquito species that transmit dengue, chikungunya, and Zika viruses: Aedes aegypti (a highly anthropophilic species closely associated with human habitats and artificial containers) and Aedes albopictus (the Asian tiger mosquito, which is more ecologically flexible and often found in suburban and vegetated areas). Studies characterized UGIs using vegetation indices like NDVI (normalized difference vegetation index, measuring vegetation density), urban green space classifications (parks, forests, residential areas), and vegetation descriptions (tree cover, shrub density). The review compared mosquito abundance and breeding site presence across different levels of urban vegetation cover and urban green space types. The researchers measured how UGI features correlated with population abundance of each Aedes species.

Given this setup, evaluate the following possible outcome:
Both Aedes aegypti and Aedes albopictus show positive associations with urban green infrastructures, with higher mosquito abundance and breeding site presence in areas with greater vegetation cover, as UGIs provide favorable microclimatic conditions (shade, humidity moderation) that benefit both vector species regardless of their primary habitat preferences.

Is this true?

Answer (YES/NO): NO